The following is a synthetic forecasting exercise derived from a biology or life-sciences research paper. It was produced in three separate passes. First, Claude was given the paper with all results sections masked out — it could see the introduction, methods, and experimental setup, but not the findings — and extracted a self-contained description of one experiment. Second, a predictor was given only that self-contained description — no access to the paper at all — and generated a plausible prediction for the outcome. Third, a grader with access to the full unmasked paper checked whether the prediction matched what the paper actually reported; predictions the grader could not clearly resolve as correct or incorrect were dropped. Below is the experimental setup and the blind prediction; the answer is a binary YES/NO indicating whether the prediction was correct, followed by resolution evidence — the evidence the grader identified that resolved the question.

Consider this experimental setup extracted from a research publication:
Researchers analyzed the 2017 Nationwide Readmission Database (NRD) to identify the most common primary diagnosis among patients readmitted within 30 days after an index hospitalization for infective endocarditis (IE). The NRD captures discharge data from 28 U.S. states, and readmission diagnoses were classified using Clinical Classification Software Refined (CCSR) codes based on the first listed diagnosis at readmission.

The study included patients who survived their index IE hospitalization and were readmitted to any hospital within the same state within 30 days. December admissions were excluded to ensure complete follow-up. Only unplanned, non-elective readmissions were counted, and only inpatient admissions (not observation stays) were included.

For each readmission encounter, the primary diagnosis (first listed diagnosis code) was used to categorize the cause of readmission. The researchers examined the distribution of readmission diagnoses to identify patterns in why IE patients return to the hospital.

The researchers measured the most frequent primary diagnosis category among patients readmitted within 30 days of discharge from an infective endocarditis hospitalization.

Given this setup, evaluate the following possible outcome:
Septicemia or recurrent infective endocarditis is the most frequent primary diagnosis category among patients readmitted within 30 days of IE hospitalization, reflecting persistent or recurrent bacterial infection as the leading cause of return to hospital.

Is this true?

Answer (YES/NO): YES